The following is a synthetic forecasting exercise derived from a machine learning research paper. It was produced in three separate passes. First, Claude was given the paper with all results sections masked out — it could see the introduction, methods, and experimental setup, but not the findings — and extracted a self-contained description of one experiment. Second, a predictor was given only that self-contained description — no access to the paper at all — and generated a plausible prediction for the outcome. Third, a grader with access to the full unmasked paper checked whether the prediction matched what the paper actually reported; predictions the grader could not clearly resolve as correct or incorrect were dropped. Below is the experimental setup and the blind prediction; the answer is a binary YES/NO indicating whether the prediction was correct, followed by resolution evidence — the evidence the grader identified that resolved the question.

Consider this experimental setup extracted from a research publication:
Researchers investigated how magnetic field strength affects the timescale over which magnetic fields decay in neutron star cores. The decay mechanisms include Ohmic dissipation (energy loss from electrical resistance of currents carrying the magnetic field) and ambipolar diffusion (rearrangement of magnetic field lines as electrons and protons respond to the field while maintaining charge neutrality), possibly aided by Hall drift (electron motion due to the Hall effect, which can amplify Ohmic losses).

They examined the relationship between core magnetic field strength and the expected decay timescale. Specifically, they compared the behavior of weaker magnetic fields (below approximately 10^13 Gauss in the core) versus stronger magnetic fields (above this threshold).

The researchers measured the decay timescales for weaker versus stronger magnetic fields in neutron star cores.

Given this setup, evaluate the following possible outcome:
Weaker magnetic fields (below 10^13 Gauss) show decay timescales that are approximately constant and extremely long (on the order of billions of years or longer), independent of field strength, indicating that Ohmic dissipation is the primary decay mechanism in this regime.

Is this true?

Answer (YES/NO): NO